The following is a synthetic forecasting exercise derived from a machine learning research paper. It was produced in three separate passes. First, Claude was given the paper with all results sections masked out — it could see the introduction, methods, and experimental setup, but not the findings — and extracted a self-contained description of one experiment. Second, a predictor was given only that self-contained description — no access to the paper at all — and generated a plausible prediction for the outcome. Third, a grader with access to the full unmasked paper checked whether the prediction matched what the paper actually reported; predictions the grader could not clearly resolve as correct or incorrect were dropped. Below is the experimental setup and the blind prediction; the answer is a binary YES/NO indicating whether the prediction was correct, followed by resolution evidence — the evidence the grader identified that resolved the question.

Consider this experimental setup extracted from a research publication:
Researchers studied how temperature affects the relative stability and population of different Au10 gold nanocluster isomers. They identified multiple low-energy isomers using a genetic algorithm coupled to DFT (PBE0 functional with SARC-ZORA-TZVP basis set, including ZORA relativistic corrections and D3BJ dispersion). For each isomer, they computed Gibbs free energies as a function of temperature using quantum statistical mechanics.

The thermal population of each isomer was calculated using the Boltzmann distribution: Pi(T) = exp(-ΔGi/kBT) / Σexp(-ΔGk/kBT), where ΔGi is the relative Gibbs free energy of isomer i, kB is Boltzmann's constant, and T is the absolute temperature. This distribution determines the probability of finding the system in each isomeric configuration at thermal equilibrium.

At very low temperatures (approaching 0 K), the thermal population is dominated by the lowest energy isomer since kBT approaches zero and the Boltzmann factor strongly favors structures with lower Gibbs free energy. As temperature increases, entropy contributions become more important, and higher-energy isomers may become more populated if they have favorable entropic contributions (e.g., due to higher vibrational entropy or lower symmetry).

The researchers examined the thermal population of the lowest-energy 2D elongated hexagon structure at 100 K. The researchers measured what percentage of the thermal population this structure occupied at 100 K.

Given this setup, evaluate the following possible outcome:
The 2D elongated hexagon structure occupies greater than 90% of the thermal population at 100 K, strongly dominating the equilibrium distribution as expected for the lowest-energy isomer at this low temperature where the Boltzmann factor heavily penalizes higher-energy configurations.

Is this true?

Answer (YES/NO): NO